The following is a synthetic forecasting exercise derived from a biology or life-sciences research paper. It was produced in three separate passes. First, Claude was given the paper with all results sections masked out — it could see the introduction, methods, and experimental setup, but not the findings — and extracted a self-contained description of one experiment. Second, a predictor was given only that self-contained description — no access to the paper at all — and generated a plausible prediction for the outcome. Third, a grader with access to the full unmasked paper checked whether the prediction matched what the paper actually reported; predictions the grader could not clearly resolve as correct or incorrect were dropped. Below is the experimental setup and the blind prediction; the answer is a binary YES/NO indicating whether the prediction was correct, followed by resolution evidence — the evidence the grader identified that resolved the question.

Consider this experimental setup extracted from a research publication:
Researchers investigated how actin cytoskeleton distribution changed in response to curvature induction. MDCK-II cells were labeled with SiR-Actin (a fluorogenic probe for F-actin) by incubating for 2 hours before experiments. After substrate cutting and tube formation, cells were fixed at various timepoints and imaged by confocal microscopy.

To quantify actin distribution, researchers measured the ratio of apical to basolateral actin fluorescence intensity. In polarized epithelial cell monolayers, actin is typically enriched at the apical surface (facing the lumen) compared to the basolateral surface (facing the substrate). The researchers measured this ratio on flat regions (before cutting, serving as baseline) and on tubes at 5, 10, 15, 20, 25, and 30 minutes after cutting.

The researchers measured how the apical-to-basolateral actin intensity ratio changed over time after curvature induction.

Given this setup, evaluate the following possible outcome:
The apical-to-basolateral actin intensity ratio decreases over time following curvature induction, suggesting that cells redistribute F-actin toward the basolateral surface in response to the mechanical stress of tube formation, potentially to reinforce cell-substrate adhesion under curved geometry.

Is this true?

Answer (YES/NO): NO